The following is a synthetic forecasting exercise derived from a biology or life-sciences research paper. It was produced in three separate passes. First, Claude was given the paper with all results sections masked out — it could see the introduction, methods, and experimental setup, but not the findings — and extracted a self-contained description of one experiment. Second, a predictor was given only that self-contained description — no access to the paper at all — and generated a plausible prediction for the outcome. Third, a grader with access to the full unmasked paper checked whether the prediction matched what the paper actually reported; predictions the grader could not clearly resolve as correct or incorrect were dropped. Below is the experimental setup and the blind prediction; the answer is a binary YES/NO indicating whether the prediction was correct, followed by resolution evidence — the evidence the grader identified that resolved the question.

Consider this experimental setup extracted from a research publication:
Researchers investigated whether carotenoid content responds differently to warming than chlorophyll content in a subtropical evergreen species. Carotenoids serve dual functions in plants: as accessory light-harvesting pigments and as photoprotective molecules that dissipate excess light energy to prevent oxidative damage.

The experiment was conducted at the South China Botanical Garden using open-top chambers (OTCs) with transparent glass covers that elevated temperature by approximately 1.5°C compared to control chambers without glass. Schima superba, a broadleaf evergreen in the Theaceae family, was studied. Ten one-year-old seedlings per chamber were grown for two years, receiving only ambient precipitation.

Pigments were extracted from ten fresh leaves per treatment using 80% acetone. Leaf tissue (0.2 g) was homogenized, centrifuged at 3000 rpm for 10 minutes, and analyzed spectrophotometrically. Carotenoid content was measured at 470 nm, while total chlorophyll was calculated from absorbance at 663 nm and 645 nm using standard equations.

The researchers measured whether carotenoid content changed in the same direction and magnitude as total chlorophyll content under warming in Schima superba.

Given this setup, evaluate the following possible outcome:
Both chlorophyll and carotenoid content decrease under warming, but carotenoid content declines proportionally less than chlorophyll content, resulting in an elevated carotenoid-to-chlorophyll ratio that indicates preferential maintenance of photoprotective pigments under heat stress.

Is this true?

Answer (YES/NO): NO